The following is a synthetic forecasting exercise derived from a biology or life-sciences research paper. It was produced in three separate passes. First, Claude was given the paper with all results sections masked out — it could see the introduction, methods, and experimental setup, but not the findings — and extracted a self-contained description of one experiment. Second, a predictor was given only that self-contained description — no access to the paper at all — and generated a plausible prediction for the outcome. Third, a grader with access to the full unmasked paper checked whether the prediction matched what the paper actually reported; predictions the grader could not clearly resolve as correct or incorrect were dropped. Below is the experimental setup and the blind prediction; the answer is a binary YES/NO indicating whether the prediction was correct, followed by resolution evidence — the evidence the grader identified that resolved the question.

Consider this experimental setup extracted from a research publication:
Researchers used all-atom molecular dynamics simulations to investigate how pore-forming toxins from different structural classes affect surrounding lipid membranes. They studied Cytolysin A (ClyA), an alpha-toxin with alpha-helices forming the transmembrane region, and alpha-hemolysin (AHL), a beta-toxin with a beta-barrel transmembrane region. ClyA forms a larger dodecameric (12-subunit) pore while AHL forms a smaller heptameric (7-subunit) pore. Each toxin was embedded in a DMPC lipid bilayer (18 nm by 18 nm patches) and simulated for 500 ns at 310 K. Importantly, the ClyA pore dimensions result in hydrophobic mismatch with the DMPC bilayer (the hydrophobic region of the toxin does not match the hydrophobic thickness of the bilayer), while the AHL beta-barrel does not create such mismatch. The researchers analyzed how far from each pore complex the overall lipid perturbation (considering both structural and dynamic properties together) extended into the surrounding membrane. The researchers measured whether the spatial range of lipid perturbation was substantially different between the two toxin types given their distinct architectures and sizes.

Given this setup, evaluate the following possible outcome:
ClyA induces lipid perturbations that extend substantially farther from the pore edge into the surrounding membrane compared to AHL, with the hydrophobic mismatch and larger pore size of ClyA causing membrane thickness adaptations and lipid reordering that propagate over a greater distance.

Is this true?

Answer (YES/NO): NO